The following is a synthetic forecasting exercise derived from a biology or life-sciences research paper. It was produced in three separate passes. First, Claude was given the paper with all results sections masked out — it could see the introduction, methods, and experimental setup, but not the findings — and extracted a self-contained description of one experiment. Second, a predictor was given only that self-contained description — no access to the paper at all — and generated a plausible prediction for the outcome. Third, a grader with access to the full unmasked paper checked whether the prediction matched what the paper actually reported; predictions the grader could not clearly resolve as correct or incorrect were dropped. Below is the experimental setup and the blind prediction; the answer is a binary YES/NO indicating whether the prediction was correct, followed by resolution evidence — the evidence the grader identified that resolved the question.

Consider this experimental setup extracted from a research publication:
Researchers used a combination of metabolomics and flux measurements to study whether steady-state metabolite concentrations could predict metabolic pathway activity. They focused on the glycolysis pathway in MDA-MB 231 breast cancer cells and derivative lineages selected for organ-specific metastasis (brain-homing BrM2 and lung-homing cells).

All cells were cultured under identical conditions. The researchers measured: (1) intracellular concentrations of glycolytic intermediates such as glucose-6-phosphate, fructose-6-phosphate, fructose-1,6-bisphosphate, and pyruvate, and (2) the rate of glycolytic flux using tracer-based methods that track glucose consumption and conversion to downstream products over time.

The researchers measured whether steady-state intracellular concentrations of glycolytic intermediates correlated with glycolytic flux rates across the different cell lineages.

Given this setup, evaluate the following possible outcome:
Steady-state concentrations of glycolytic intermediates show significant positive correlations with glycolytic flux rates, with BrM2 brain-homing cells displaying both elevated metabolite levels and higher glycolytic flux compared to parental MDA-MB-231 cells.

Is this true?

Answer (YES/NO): NO